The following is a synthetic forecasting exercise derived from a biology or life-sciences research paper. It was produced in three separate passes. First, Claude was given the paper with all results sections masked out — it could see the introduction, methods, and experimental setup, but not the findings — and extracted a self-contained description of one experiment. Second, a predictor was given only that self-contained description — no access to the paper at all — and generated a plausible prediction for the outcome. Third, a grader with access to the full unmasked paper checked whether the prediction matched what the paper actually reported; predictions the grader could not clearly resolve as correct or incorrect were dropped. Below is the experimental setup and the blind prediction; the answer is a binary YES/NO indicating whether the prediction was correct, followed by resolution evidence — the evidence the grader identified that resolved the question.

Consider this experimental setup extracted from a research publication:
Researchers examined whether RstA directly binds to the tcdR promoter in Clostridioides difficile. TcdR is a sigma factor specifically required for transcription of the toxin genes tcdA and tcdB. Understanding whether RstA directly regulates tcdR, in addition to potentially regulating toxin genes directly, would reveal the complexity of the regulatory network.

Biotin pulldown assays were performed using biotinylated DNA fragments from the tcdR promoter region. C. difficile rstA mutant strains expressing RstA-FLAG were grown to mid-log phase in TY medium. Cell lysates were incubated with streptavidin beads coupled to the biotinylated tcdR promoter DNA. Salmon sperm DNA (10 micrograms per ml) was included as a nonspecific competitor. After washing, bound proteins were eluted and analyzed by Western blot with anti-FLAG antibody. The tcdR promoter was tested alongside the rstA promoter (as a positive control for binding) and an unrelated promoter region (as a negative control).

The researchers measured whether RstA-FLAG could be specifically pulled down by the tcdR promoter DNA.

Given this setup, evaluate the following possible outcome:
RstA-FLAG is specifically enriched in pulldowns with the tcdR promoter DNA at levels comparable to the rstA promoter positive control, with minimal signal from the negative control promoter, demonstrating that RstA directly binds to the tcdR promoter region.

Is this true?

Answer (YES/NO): YES